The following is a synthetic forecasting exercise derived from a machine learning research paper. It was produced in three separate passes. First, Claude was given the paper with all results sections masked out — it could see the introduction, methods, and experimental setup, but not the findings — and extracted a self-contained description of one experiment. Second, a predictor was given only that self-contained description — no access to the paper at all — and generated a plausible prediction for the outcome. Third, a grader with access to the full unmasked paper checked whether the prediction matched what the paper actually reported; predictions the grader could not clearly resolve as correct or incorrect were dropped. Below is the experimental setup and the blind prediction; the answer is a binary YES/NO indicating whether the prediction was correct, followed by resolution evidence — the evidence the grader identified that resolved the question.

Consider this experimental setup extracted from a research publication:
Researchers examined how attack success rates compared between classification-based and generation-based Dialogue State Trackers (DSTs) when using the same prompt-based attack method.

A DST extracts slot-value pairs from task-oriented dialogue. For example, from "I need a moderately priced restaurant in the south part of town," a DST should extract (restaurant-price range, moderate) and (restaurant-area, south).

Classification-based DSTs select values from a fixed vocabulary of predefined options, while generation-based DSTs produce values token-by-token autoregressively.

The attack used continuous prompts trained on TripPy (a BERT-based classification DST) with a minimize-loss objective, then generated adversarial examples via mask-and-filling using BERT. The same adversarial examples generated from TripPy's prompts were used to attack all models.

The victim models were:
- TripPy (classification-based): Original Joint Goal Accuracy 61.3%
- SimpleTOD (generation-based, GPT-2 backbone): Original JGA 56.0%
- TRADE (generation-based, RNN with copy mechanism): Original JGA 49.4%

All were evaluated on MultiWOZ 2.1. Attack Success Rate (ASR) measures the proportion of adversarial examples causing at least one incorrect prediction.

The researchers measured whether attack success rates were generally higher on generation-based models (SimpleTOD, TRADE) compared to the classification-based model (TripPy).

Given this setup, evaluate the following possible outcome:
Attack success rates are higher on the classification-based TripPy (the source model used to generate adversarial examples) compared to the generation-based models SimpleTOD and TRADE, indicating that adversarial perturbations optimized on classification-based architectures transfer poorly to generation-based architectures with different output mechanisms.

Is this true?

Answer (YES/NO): NO